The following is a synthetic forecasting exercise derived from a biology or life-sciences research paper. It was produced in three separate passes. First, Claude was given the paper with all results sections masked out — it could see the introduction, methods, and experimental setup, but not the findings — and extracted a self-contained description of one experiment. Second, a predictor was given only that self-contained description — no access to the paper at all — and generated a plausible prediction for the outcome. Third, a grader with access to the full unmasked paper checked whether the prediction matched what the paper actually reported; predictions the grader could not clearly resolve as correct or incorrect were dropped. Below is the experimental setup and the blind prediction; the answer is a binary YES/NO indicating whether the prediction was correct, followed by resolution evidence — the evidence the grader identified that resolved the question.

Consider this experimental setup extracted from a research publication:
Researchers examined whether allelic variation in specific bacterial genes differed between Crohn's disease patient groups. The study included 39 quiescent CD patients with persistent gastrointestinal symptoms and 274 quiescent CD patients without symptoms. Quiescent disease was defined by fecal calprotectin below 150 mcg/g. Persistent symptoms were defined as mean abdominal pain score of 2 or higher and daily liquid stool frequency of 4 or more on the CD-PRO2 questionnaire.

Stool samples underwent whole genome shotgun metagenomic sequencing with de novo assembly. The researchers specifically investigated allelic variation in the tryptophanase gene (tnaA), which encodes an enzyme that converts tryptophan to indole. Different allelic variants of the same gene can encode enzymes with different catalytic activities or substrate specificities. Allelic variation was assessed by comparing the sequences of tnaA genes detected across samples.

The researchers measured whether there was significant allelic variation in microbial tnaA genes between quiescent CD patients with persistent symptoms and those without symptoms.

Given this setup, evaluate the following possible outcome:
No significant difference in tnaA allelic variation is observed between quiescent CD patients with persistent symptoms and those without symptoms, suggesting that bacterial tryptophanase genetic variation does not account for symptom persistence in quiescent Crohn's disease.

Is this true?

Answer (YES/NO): NO